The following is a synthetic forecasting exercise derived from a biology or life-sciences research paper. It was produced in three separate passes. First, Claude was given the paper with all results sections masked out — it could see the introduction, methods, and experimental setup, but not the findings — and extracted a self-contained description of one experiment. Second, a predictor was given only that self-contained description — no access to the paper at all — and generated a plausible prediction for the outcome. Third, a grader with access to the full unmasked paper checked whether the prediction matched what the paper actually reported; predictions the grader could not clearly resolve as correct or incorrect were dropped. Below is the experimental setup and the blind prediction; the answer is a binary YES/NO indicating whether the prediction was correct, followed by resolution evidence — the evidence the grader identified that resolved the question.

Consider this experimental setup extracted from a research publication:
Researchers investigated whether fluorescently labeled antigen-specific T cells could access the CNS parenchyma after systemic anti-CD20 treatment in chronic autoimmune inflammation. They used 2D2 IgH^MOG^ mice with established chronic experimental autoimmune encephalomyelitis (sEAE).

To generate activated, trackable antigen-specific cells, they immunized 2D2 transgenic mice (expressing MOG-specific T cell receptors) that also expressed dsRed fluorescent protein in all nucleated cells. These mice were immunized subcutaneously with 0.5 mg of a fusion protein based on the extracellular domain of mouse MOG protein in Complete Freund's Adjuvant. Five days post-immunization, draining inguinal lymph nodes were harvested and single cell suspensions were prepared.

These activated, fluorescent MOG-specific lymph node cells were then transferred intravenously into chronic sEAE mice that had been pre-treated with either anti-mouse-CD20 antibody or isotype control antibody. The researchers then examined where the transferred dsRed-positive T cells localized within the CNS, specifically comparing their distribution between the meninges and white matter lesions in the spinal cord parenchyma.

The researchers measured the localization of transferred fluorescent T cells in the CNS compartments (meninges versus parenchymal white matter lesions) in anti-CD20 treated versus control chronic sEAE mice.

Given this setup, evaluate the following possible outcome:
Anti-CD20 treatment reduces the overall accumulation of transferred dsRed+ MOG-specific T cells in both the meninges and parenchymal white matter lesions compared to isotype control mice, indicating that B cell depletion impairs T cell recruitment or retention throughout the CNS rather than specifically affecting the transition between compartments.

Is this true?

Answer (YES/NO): NO